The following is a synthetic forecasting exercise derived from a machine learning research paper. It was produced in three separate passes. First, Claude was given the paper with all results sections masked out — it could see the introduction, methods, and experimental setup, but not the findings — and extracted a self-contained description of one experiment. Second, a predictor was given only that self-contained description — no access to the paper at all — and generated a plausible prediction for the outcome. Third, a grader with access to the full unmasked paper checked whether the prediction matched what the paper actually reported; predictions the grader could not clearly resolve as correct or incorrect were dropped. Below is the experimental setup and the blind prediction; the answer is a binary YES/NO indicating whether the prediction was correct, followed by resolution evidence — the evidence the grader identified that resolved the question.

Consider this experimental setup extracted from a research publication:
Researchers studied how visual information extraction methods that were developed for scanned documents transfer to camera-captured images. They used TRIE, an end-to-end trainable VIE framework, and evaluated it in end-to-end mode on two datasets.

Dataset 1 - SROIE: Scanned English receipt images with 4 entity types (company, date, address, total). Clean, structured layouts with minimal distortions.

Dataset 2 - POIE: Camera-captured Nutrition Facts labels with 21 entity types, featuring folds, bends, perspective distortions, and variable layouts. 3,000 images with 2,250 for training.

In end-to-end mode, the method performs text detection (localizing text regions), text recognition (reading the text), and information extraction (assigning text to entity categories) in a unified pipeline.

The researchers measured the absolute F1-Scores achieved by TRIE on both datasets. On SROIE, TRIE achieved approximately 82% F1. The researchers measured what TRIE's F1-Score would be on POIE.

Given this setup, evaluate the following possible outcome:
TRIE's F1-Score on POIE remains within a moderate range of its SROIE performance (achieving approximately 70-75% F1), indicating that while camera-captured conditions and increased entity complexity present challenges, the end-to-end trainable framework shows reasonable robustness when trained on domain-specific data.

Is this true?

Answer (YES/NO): NO